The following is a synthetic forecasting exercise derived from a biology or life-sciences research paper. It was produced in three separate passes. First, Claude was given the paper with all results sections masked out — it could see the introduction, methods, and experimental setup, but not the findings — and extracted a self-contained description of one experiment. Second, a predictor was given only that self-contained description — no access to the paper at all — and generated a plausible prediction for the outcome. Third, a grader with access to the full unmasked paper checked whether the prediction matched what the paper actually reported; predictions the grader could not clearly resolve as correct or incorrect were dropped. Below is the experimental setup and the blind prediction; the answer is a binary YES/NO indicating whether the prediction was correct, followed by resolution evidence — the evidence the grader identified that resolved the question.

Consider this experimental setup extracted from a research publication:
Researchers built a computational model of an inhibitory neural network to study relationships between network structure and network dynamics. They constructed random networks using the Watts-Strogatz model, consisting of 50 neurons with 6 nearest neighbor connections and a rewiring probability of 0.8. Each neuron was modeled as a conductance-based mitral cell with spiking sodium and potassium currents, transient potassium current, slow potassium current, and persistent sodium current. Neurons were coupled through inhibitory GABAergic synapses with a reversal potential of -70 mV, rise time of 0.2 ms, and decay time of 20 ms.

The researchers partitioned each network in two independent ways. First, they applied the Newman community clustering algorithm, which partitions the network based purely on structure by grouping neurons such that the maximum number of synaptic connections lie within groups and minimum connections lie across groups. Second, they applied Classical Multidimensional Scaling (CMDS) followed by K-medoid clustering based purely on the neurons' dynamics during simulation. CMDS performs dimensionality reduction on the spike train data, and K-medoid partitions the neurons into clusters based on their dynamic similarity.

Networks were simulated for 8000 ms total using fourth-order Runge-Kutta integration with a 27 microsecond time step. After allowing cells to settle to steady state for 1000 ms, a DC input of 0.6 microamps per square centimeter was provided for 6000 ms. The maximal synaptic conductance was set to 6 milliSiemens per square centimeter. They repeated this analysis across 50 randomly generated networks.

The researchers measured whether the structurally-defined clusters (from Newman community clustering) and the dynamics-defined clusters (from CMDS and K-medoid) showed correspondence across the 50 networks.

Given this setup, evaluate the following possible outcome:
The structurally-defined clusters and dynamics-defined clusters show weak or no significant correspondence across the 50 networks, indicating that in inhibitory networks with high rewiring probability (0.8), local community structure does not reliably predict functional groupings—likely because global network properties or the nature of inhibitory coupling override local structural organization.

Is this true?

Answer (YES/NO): NO